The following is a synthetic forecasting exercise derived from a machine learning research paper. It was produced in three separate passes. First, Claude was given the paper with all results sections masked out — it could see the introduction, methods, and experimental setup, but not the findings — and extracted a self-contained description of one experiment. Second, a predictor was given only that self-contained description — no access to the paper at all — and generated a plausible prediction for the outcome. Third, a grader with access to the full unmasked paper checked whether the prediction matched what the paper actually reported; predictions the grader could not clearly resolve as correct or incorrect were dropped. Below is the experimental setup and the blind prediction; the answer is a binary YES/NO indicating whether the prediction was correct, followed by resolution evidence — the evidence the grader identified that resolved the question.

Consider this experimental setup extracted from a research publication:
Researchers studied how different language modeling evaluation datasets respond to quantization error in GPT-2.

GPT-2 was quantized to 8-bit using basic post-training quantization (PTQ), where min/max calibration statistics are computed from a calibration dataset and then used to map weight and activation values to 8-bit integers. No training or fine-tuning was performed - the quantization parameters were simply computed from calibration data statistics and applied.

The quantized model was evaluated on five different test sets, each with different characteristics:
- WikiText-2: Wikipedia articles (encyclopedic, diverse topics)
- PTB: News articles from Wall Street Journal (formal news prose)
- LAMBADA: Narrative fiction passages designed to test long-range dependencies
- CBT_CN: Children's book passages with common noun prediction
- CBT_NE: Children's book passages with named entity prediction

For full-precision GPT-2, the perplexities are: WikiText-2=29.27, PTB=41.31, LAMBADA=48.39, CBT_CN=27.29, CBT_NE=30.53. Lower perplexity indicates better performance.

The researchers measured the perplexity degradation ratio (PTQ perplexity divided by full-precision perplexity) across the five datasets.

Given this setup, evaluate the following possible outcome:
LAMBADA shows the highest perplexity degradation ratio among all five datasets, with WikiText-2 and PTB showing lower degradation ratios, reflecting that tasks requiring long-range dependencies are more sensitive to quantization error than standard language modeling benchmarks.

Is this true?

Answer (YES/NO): NO